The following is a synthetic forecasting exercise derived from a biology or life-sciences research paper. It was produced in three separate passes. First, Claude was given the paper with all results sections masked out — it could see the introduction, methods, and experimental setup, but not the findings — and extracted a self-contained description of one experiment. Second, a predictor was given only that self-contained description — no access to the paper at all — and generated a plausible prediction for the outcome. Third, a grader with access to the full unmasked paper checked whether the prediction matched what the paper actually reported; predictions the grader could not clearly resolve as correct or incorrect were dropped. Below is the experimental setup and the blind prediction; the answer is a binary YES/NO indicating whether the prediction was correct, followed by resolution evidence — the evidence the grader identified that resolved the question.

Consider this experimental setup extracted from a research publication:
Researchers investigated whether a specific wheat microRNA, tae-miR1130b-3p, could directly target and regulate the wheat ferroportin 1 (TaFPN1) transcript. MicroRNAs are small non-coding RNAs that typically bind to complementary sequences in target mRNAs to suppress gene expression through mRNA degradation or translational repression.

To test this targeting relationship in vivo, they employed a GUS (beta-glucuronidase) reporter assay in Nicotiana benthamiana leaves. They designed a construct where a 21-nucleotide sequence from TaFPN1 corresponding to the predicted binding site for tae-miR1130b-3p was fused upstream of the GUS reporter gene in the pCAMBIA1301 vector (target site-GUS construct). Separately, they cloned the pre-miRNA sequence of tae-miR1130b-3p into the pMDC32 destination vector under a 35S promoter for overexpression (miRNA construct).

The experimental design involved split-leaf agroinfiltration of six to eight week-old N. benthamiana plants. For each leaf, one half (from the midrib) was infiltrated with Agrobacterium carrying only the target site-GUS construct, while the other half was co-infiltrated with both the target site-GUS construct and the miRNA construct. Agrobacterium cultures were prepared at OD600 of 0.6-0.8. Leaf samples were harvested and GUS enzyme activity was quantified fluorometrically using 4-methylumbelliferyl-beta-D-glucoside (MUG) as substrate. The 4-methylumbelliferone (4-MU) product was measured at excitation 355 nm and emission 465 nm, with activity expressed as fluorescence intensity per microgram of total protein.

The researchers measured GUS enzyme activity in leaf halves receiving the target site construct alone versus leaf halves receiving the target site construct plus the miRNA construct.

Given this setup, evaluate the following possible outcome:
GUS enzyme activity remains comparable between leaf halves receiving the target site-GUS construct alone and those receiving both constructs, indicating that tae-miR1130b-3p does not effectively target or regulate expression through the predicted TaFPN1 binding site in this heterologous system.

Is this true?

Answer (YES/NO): NO